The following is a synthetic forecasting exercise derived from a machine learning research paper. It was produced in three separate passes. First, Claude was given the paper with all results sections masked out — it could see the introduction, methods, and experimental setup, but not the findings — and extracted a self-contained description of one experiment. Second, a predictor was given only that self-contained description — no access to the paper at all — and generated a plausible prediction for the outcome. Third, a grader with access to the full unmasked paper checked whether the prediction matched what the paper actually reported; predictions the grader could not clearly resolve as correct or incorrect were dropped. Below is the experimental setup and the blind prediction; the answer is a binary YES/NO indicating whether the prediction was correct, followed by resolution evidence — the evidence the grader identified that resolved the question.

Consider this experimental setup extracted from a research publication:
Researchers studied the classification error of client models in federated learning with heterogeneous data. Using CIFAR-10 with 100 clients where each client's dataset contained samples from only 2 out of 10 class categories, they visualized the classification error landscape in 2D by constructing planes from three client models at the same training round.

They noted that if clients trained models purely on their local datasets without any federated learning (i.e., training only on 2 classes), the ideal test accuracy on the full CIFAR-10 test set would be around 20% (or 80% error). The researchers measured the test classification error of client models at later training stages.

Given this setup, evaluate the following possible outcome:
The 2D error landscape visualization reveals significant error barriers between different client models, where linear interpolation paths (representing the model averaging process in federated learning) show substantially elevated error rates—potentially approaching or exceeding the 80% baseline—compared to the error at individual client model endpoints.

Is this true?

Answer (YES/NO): NO